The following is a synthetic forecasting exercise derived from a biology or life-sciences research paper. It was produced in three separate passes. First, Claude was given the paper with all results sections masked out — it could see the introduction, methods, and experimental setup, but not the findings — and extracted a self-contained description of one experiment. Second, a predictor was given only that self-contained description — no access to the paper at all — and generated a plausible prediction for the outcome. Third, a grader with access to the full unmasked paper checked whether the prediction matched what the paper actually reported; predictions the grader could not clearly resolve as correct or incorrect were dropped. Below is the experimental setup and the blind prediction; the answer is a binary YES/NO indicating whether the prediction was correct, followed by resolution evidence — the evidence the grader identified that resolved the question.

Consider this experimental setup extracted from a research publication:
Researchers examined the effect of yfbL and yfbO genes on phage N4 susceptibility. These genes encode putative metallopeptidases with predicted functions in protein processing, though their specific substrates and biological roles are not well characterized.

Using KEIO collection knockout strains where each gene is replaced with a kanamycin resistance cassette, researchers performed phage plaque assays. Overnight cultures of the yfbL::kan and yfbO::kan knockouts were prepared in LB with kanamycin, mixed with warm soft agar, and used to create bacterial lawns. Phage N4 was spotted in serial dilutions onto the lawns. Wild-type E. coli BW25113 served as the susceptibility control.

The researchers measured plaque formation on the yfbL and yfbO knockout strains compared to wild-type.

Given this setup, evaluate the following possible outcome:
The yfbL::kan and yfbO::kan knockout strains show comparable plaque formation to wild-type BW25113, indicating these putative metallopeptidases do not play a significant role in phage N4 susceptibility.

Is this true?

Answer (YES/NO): NO